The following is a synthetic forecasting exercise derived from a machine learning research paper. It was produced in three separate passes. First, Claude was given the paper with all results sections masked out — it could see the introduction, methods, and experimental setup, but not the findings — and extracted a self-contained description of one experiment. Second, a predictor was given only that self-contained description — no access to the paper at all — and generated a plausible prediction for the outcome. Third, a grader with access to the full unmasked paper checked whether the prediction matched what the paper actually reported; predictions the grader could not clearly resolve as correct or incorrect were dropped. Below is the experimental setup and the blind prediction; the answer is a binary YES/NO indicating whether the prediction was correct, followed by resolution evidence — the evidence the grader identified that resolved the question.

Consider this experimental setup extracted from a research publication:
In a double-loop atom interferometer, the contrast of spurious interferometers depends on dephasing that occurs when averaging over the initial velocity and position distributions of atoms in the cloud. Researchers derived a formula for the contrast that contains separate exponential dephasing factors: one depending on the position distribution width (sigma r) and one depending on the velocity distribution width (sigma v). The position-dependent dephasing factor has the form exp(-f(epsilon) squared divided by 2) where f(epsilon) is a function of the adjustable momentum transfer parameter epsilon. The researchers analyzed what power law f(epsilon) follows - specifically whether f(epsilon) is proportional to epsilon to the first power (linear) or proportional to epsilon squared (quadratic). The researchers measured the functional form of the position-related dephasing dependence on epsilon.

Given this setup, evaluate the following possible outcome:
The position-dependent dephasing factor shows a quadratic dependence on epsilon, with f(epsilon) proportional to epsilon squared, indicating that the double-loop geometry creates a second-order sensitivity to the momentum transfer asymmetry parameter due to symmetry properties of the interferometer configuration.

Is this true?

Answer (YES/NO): NO